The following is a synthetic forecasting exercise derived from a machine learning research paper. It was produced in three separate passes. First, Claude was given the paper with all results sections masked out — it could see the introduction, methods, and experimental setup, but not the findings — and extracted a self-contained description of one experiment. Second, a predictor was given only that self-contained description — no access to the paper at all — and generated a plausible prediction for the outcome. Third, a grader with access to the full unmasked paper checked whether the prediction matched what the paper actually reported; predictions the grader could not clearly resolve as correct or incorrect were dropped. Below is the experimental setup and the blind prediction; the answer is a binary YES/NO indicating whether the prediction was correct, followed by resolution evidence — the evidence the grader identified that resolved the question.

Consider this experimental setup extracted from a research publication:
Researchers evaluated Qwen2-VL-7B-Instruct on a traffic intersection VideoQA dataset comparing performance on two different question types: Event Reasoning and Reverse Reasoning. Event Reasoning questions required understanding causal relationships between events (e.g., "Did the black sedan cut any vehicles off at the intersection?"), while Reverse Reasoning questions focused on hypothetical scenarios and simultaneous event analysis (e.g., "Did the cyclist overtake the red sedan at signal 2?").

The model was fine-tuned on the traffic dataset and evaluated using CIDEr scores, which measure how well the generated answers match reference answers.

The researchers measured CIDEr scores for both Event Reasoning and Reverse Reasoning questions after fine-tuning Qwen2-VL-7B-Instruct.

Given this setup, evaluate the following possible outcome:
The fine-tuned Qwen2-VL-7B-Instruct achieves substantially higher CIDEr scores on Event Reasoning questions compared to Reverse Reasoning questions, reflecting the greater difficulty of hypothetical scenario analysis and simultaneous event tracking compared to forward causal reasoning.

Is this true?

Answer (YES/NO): NO